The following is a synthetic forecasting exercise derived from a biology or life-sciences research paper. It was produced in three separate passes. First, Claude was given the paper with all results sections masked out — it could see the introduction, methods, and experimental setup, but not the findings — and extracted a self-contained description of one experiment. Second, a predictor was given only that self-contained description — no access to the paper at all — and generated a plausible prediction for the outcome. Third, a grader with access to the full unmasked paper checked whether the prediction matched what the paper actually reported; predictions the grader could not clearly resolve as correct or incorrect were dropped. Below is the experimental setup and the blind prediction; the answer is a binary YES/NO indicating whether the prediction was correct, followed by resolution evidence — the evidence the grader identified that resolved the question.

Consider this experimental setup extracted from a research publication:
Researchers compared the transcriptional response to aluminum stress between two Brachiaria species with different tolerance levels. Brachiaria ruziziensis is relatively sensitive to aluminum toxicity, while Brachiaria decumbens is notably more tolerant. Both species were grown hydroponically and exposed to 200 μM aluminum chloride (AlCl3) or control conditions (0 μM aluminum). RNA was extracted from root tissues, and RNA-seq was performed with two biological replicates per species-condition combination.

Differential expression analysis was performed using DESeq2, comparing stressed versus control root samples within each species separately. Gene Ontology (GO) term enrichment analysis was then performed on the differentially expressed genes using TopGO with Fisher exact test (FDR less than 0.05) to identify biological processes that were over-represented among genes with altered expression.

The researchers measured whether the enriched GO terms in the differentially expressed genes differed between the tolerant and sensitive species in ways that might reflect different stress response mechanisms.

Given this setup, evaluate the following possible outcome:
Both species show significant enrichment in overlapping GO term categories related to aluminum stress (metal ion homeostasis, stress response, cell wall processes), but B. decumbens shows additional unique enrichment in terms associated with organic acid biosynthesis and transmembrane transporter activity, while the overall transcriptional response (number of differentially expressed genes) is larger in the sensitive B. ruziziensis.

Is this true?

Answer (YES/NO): NO